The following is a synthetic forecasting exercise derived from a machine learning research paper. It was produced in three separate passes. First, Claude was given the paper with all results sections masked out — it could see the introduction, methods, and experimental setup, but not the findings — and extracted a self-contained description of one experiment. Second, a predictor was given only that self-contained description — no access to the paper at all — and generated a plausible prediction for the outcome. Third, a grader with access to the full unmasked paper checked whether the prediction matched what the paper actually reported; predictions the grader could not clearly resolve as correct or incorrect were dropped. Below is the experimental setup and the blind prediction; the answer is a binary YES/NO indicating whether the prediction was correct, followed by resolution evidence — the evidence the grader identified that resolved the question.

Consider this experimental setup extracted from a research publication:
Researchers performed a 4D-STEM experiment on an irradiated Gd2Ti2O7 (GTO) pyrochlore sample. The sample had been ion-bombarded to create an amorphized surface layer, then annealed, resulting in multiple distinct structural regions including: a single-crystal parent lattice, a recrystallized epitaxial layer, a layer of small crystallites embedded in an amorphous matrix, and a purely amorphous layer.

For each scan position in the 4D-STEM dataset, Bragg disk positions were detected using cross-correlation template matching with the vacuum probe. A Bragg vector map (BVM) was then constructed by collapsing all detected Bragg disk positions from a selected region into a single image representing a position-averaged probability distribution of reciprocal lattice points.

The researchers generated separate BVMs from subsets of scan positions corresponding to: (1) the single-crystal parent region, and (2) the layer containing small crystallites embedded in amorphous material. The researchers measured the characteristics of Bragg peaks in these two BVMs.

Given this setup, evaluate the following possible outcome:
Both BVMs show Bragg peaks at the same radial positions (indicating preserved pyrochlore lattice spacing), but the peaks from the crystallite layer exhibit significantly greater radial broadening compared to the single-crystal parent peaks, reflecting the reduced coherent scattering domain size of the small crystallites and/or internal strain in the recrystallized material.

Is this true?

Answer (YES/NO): NO